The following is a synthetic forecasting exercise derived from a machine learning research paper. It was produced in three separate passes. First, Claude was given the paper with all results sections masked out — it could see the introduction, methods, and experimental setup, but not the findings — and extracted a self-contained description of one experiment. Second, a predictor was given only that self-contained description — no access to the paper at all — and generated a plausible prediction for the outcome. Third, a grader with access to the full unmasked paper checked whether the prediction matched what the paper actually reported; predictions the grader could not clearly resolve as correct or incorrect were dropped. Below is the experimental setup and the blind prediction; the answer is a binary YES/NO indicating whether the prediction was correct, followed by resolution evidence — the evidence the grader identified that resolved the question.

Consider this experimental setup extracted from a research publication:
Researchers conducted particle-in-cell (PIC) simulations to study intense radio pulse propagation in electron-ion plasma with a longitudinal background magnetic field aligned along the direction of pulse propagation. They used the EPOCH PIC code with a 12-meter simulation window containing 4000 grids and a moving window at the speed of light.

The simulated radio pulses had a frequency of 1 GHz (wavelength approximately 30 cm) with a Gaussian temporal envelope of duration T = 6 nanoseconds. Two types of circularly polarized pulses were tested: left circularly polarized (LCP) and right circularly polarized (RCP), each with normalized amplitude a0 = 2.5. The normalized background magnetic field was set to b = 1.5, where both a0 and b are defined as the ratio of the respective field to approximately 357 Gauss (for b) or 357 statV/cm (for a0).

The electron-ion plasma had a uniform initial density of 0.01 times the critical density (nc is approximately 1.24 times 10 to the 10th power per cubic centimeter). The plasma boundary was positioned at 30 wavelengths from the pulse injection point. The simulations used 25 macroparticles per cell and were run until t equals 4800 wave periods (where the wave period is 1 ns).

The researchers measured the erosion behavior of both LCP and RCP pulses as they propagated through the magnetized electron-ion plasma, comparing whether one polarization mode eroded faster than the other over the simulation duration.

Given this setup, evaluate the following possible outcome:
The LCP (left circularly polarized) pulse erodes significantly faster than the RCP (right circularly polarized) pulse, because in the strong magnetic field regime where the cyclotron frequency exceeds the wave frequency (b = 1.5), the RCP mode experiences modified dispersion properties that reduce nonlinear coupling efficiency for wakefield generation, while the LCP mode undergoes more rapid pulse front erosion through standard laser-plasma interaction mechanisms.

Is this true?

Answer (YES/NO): NO